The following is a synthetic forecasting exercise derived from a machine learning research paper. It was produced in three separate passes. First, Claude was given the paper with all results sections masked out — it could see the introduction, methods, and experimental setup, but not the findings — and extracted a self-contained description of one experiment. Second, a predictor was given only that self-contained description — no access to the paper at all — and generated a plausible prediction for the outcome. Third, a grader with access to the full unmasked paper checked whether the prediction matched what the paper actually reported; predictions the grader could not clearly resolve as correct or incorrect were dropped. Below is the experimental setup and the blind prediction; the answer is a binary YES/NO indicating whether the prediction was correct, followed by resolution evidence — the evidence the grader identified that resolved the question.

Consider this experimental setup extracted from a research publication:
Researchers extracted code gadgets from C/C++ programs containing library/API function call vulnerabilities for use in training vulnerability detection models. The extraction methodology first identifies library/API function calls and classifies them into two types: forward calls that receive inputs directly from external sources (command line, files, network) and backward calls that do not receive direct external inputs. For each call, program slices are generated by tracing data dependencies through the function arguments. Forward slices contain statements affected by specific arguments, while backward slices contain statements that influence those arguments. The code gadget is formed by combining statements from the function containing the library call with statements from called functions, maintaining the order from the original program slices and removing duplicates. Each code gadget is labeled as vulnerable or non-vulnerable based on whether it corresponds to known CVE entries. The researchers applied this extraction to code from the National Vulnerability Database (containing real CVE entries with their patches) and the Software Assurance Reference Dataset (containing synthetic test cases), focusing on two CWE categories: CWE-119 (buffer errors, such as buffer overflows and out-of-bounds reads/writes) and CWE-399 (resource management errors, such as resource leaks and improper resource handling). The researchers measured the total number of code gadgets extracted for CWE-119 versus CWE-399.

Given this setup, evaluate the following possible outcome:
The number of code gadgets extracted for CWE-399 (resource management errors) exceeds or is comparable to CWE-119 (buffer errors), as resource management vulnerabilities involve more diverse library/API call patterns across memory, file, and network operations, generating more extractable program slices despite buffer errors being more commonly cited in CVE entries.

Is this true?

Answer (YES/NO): NO